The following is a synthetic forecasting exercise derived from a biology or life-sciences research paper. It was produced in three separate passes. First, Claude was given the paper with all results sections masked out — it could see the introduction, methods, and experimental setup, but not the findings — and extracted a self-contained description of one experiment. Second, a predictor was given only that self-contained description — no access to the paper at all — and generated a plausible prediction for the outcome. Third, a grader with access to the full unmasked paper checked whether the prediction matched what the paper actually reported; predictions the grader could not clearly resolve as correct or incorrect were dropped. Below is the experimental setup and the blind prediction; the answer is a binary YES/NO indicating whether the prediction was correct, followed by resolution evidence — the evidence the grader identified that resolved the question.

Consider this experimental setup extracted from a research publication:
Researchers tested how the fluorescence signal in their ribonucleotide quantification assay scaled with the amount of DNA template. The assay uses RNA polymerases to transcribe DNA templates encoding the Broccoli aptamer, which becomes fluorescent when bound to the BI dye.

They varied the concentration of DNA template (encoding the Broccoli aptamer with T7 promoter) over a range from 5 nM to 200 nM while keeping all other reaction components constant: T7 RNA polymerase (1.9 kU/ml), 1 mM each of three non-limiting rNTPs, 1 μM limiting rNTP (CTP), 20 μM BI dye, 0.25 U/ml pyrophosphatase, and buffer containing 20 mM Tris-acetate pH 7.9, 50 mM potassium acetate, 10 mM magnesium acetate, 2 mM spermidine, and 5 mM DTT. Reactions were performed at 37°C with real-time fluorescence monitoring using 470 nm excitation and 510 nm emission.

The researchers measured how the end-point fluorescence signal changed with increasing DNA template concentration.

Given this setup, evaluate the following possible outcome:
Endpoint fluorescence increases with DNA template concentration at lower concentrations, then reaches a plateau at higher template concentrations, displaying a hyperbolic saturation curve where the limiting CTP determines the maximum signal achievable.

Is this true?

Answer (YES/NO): NO